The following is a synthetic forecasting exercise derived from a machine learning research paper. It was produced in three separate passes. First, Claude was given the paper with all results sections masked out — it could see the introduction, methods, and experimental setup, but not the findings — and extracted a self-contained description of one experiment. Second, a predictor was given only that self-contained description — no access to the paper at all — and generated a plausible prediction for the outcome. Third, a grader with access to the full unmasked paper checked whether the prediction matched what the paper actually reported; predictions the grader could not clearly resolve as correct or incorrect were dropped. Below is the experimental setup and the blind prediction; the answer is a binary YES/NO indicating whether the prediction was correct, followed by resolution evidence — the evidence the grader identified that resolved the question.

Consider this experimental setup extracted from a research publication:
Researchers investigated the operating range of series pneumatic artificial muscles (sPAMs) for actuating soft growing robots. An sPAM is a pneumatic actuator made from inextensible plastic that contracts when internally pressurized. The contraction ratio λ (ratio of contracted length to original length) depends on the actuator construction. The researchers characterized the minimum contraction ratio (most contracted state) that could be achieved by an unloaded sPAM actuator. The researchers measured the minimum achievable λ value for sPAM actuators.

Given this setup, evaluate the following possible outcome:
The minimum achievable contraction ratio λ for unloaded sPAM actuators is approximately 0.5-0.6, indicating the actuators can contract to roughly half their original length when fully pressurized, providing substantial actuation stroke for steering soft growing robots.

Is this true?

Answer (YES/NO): NO